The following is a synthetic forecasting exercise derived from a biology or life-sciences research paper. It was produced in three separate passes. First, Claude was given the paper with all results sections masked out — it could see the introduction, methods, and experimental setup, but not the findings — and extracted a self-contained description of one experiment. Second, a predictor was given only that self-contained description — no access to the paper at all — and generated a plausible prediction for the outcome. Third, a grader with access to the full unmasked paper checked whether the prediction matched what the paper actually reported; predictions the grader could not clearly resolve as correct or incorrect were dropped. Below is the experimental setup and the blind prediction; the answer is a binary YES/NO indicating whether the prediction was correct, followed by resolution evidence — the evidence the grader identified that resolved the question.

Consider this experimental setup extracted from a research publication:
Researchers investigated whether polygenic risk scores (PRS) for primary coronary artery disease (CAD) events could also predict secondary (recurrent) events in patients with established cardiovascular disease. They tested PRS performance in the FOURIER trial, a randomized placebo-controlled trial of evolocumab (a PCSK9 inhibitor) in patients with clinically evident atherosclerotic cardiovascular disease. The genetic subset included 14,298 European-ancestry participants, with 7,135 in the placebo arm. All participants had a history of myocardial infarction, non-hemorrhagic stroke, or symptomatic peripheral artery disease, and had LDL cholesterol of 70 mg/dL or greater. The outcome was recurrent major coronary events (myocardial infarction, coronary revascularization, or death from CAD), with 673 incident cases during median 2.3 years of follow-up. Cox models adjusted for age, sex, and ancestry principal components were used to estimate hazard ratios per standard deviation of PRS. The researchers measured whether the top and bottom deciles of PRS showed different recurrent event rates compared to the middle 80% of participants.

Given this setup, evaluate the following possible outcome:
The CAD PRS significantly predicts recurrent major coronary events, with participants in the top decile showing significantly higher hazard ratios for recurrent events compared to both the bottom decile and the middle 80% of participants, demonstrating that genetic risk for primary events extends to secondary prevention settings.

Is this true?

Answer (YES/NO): YES